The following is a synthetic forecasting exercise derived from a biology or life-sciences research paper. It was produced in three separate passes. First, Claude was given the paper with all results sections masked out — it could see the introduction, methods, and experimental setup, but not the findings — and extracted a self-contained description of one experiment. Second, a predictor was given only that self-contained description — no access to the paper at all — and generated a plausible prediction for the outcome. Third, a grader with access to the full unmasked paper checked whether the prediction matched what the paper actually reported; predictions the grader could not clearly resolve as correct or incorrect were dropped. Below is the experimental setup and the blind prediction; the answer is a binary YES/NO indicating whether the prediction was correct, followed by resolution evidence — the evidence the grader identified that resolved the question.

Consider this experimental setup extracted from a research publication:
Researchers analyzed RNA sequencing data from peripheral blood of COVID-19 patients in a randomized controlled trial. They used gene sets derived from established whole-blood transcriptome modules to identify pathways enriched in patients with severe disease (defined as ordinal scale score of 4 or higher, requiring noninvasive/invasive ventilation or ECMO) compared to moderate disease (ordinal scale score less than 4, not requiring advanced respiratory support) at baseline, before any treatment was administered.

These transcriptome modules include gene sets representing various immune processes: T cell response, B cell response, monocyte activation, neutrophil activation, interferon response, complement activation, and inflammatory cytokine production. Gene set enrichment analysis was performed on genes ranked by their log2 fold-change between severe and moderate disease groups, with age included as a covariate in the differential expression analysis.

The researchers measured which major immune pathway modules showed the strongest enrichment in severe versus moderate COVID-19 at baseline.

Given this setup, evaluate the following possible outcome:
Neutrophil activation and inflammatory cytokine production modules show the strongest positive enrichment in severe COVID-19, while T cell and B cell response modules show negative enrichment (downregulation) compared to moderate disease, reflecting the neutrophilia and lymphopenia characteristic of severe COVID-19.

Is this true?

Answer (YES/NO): NO